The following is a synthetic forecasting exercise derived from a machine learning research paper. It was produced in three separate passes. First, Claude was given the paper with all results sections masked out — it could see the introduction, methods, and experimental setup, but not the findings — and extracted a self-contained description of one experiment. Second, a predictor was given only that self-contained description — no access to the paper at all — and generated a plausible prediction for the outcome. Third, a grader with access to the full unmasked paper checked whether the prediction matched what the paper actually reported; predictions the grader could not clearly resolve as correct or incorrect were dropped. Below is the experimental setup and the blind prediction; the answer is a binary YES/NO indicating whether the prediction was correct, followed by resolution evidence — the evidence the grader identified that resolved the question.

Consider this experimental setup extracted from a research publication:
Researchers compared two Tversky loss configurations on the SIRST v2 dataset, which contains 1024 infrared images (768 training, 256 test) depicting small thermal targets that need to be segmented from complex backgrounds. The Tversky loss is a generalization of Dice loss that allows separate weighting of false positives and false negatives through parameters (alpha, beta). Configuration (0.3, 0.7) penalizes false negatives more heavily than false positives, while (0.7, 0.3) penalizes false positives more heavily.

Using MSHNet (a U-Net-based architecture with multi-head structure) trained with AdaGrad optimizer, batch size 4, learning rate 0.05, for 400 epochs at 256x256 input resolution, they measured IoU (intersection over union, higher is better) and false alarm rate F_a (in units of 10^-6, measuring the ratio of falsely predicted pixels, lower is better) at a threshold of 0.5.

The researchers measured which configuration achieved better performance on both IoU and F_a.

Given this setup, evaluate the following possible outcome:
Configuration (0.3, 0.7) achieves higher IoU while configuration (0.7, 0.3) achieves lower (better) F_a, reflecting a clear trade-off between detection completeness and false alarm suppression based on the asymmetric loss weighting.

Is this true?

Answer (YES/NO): NO